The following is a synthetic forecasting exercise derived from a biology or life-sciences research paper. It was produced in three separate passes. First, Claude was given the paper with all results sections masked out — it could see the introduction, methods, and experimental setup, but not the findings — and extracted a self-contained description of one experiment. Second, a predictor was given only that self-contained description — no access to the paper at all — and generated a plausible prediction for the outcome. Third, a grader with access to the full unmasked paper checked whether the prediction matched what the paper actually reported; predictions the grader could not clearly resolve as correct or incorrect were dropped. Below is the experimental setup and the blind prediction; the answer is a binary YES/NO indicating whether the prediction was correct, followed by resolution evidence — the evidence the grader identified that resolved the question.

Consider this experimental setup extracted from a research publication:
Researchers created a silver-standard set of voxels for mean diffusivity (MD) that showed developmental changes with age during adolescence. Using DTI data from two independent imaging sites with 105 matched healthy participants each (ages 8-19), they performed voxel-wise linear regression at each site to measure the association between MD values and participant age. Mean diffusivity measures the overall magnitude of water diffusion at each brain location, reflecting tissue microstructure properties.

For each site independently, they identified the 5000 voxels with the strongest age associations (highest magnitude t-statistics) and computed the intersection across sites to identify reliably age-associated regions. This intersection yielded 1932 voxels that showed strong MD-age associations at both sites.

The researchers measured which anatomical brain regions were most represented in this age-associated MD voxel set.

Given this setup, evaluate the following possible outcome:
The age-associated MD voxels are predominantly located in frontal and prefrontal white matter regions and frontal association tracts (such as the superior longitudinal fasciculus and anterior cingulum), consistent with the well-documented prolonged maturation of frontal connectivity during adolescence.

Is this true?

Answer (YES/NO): NO